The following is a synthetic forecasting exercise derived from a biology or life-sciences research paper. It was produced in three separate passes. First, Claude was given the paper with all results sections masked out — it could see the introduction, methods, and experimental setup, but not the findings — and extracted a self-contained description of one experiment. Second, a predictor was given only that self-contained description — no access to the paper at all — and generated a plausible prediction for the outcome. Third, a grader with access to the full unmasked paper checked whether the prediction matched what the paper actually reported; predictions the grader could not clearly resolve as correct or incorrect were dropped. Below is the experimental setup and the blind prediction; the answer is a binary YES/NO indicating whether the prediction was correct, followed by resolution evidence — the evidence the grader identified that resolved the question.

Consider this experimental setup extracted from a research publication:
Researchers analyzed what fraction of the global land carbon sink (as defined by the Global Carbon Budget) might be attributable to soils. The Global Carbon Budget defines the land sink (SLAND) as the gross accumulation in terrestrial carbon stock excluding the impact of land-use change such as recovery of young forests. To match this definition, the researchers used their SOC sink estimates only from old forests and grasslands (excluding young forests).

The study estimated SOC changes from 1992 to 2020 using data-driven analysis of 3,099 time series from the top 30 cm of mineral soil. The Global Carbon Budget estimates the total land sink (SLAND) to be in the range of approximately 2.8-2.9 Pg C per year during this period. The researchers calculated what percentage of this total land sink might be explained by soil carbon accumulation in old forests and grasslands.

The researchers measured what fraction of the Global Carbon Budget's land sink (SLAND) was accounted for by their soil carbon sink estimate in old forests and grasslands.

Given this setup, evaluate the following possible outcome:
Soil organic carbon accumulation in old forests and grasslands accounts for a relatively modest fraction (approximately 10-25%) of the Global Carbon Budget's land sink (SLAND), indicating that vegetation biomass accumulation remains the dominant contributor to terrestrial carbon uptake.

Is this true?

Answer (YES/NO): NO